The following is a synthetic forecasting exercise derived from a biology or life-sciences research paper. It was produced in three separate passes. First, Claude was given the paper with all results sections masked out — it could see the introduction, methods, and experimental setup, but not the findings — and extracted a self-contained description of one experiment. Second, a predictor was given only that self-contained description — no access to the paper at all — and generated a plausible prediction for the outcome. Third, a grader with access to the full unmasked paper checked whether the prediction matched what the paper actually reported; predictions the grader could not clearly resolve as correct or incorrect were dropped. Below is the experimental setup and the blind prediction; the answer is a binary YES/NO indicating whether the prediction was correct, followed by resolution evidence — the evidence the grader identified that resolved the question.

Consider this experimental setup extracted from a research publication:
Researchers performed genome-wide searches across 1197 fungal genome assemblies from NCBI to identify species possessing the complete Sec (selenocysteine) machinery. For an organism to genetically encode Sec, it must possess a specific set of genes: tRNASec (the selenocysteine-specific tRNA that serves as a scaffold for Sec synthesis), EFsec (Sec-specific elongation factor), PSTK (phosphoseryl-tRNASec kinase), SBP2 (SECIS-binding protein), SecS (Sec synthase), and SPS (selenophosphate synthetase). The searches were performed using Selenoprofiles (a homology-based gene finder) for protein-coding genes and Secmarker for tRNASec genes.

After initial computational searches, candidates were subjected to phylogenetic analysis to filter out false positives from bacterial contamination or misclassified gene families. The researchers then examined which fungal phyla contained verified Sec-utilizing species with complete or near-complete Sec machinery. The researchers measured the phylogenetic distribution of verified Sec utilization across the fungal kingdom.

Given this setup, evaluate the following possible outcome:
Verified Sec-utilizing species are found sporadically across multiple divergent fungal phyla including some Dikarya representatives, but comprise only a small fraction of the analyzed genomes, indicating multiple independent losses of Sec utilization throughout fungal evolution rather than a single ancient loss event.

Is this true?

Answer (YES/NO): NO